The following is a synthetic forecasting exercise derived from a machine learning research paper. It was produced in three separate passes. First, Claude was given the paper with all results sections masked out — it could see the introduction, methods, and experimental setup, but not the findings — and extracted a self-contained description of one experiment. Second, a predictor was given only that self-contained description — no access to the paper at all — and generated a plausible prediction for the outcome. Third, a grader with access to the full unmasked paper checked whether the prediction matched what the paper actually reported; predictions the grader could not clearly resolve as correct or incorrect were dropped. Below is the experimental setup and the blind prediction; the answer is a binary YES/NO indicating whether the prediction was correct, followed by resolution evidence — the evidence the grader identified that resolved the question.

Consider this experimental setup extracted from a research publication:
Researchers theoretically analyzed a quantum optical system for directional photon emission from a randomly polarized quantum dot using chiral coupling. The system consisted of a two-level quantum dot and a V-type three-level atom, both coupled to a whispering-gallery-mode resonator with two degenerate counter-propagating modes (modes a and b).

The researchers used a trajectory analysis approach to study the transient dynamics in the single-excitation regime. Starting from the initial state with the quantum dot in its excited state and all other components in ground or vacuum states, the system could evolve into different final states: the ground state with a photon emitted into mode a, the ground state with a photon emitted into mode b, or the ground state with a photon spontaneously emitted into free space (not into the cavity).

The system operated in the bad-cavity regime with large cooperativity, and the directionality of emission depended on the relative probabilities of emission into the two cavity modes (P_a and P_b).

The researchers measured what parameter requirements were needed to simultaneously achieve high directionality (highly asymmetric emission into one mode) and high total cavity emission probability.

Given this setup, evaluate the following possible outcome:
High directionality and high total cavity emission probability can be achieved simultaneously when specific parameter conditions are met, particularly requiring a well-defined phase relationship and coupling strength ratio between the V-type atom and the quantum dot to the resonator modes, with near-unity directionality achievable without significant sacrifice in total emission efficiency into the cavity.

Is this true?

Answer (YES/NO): YES